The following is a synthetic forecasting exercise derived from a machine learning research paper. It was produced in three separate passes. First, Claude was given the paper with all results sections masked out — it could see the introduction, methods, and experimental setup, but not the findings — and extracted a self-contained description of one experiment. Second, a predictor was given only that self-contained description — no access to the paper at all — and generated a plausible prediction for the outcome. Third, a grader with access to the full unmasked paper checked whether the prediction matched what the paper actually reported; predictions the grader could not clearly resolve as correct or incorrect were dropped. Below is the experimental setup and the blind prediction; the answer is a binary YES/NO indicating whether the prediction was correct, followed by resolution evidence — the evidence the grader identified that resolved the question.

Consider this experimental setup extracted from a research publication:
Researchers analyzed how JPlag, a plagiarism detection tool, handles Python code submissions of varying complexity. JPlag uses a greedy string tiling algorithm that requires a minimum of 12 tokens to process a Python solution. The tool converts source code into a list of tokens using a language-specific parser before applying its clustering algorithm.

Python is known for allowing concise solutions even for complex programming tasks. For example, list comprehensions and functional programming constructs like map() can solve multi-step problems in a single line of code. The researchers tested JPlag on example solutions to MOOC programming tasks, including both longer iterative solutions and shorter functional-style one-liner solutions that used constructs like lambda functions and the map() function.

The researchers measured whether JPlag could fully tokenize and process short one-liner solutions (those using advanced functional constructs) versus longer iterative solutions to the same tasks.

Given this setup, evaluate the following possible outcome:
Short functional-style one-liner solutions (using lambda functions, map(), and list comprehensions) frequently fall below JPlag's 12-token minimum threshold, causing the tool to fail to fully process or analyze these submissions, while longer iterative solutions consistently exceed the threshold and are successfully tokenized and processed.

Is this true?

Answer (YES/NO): NO